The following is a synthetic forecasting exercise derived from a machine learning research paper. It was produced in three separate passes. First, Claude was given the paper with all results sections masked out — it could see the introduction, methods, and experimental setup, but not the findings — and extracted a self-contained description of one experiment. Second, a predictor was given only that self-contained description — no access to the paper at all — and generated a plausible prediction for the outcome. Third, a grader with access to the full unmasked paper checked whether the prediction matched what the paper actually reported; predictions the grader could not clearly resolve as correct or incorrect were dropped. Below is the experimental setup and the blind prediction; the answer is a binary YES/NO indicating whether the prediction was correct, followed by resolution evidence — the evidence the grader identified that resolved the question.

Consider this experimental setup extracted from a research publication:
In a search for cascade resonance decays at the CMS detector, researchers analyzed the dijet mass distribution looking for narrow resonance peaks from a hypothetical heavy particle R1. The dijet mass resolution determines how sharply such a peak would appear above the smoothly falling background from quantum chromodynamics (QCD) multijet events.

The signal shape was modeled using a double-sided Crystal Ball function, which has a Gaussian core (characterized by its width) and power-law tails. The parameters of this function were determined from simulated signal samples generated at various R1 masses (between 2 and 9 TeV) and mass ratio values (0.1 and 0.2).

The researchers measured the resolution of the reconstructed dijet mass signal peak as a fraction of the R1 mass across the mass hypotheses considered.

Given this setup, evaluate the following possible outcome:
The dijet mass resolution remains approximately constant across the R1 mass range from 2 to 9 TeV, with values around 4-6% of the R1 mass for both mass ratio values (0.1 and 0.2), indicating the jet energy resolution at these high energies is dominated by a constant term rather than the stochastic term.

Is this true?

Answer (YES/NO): YES